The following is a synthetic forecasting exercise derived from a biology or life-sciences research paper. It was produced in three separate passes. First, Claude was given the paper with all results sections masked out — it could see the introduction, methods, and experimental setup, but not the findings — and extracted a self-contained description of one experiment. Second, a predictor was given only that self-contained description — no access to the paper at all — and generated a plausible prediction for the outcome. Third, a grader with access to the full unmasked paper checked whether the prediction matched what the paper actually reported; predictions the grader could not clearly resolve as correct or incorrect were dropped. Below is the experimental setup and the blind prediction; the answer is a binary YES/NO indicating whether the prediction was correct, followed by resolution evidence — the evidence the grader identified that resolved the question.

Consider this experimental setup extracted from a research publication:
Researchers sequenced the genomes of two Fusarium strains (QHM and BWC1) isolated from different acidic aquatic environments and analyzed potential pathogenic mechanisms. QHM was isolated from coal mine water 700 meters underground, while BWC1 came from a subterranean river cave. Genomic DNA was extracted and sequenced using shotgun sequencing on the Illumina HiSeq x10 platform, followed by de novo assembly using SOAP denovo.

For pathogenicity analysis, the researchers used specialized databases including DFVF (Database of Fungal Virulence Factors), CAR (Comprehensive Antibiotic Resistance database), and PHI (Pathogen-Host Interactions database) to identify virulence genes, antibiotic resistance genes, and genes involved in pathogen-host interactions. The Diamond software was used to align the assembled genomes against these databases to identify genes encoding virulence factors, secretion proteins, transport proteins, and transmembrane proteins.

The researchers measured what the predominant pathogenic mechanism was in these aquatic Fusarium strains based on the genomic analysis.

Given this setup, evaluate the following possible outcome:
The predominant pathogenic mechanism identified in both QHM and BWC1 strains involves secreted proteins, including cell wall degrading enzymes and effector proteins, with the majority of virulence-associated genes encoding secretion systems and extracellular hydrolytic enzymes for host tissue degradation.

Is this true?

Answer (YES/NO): NO